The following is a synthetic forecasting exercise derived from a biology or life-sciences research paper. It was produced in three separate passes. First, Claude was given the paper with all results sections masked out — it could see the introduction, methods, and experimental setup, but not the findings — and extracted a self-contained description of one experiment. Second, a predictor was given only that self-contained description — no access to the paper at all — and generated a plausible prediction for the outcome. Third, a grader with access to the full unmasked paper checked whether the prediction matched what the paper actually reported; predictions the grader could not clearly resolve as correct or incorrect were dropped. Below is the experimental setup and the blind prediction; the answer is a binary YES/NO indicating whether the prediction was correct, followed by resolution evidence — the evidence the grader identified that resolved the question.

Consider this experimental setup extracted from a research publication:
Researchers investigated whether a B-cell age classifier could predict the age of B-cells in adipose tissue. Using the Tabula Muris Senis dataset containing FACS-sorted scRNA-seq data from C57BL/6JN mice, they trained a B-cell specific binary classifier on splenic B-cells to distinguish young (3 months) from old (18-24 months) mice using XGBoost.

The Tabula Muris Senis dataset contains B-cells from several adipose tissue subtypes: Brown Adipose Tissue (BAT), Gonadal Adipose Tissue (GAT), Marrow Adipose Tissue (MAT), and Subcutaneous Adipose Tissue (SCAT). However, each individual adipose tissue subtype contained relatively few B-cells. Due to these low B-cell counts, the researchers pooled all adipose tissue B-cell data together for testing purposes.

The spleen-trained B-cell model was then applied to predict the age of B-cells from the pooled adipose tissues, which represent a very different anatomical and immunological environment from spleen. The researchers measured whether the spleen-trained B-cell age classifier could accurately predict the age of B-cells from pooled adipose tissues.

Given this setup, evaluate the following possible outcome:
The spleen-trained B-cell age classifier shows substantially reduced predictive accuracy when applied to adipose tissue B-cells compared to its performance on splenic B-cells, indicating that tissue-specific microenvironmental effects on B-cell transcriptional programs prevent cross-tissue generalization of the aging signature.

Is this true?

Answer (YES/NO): NO